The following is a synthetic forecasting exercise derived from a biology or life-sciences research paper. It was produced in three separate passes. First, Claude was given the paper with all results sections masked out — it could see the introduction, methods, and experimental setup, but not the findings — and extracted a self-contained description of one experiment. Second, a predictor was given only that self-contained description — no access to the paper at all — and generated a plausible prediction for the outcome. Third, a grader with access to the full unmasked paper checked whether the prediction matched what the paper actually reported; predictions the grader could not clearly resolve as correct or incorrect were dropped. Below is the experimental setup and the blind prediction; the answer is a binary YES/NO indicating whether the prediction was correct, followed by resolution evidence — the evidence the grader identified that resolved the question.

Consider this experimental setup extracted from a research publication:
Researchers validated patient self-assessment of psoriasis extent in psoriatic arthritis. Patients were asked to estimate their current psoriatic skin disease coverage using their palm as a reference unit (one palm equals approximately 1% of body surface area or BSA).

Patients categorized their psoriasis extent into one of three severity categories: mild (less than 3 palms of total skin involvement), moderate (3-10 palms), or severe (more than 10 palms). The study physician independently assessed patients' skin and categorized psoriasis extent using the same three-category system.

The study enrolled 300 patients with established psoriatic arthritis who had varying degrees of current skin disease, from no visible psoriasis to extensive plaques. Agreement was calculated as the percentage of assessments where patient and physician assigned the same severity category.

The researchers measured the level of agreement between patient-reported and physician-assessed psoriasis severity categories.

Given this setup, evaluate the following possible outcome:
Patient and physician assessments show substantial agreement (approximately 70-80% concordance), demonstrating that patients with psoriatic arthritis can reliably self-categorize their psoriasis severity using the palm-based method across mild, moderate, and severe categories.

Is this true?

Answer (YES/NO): NO